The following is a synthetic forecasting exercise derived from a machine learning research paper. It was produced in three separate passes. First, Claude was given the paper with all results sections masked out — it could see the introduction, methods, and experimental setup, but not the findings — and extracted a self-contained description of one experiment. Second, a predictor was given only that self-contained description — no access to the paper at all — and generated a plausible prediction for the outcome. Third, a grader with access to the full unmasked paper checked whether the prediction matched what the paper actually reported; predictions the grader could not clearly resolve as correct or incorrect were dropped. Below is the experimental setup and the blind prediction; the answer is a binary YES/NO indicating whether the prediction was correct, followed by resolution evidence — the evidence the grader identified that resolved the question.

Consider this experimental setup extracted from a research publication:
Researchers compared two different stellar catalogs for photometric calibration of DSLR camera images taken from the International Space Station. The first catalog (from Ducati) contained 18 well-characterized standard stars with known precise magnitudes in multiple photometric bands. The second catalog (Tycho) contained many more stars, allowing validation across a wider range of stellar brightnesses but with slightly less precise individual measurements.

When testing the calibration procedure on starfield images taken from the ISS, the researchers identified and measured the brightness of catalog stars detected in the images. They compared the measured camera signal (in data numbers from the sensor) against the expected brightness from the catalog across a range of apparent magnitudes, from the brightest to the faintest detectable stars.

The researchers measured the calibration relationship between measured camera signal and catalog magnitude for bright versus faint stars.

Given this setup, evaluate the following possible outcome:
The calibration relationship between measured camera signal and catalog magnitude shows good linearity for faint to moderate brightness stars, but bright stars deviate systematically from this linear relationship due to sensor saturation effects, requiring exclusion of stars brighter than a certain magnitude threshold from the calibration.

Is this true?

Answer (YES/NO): YES